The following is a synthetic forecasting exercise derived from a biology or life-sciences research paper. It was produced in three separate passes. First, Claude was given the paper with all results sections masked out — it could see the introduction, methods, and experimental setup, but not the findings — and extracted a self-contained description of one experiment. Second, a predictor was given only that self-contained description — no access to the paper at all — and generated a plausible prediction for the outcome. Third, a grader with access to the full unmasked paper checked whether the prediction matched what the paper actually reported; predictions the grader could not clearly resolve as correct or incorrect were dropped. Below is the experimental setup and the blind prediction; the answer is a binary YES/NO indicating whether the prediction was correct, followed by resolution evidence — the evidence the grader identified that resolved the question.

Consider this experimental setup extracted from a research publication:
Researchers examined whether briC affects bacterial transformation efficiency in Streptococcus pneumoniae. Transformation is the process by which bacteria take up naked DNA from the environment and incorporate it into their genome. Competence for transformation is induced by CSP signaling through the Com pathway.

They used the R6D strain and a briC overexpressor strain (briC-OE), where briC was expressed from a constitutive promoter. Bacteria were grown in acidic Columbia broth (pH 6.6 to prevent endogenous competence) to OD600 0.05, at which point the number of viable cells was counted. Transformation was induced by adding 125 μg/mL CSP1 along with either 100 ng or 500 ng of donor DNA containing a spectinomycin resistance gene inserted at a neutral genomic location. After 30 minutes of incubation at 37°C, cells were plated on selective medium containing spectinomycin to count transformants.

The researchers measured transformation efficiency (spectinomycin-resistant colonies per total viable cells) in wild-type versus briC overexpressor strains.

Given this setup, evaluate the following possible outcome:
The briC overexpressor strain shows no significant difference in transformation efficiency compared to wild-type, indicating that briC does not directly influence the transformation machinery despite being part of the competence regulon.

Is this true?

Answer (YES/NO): NO